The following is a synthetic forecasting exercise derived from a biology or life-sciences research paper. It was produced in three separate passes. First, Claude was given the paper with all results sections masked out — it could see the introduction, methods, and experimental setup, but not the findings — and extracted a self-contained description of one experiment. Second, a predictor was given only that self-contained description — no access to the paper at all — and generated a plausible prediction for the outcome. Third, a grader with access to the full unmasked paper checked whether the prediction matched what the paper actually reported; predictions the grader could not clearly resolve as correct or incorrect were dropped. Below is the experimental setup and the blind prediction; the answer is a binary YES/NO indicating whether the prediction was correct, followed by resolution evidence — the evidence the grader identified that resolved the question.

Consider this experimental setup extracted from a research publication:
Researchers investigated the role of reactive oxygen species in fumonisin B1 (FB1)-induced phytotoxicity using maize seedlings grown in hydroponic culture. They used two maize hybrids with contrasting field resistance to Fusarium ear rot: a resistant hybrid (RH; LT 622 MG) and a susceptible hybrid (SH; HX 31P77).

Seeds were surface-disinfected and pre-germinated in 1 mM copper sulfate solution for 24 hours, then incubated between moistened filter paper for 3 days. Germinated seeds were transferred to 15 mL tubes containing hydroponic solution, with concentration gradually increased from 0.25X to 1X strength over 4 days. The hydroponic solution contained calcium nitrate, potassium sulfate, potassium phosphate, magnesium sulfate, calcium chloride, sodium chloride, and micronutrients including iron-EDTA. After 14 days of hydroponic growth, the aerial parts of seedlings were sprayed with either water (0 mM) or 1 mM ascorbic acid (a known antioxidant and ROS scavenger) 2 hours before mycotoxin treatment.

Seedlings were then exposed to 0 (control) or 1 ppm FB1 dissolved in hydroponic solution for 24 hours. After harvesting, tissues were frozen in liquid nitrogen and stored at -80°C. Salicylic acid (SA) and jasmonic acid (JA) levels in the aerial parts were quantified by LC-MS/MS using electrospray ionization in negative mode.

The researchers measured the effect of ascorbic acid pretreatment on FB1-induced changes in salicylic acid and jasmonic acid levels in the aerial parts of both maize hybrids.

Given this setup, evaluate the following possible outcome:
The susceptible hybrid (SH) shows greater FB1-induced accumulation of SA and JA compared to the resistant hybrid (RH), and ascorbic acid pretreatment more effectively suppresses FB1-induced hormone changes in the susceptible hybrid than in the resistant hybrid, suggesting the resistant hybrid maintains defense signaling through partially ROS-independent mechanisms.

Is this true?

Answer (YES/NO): NO